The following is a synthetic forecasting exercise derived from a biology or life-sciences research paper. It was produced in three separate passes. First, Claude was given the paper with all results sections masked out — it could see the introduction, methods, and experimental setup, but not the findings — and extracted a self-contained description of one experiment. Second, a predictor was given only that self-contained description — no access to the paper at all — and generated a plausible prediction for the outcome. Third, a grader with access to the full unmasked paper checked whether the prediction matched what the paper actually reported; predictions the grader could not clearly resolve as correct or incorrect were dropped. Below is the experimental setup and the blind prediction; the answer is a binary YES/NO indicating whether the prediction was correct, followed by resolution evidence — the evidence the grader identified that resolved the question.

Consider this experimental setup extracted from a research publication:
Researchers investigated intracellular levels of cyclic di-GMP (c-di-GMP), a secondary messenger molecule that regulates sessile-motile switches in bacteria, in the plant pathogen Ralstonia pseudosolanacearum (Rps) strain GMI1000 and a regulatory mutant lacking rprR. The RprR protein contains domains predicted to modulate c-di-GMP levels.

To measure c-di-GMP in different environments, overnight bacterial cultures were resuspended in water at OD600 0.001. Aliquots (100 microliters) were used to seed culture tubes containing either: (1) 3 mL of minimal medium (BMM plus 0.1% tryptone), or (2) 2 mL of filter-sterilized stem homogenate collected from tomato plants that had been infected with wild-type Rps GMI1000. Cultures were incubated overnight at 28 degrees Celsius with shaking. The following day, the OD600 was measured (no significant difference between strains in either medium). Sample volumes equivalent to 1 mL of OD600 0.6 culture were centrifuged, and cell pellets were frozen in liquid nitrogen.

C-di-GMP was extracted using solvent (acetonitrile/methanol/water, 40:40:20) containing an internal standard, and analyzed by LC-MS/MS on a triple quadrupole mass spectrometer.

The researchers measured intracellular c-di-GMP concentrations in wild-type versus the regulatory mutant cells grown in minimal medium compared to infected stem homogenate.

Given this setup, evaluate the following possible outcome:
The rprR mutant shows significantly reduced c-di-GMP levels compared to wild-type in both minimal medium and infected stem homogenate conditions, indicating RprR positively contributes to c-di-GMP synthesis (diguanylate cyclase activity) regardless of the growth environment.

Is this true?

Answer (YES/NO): NO